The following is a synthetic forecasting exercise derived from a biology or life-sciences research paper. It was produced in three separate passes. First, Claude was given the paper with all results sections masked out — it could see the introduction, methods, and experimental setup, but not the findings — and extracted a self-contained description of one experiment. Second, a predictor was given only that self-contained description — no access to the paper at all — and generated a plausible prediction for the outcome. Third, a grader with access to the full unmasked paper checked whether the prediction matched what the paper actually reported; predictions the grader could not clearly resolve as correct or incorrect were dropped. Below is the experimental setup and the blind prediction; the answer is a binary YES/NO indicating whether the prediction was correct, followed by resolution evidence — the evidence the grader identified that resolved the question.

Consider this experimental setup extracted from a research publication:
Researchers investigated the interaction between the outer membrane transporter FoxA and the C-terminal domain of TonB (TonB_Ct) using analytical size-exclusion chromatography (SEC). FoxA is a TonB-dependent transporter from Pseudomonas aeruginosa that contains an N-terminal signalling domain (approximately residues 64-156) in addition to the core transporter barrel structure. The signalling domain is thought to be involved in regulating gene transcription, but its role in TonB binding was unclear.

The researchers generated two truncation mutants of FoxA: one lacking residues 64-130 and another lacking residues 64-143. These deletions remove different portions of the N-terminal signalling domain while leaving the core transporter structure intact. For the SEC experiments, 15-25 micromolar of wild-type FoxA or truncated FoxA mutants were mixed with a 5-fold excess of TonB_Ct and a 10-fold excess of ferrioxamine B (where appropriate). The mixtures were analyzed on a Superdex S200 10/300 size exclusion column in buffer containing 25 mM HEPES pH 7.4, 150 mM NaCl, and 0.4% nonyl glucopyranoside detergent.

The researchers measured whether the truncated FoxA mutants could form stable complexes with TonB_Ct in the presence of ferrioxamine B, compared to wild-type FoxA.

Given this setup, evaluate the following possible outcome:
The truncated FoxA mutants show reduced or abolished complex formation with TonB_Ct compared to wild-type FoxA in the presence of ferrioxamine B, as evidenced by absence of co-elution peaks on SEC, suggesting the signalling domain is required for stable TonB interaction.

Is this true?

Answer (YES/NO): NO